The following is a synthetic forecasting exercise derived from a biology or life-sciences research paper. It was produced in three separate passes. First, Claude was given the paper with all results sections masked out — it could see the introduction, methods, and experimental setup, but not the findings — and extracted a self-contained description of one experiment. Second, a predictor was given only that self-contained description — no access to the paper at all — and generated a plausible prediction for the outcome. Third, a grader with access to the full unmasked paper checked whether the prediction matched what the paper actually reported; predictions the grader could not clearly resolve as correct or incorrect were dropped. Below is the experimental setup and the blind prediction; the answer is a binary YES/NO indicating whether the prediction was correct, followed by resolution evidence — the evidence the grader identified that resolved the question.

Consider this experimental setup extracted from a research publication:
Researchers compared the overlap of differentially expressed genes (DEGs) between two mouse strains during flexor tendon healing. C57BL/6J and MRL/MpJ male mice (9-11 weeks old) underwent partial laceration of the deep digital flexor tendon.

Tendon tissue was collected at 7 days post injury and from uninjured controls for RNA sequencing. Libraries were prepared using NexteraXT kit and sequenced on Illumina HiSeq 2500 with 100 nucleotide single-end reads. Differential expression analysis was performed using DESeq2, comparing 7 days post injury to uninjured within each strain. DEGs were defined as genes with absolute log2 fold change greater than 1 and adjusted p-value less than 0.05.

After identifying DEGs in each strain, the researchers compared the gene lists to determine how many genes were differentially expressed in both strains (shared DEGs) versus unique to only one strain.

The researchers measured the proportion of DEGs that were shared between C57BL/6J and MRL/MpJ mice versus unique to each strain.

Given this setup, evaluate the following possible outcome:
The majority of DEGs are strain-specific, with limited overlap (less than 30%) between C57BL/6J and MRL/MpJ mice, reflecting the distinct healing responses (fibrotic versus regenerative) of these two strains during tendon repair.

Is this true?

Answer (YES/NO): YES